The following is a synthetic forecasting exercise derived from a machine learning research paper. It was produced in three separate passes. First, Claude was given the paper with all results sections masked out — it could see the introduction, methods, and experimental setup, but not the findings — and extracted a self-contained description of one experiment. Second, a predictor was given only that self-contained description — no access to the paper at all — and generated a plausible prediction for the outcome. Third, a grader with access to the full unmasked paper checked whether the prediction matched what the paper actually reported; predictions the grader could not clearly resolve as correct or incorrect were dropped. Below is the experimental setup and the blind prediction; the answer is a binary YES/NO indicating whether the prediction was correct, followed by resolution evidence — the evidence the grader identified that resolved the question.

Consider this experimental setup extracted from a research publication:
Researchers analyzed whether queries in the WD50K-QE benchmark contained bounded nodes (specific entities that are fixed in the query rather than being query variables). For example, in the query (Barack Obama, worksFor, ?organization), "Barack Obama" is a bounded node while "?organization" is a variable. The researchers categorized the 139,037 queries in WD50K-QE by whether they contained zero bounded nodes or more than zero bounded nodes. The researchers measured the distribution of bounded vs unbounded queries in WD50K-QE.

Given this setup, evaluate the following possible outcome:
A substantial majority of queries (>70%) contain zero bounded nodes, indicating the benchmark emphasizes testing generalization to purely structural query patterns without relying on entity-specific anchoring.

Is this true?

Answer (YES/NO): NO